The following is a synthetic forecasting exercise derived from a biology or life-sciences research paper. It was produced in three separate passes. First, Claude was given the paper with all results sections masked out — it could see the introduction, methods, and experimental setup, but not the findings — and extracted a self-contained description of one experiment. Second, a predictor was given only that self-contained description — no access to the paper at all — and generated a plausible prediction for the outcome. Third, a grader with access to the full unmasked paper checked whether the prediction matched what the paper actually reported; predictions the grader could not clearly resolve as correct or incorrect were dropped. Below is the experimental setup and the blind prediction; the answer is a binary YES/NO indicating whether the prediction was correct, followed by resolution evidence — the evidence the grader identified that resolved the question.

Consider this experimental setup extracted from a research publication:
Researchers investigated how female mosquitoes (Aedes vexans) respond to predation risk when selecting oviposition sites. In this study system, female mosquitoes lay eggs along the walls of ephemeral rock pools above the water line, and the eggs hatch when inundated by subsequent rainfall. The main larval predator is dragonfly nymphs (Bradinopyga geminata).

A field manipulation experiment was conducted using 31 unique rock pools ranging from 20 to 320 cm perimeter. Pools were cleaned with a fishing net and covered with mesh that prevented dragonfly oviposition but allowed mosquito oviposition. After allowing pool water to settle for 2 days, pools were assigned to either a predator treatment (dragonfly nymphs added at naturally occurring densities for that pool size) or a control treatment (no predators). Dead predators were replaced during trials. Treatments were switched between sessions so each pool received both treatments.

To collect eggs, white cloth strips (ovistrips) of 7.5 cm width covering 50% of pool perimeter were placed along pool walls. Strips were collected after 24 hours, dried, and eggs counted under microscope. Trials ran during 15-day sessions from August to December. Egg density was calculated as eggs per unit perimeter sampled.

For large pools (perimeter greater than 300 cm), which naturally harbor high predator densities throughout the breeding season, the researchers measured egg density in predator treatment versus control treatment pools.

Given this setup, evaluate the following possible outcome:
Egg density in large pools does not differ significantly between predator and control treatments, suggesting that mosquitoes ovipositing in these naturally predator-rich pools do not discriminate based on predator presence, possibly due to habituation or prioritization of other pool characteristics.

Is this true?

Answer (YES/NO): NO